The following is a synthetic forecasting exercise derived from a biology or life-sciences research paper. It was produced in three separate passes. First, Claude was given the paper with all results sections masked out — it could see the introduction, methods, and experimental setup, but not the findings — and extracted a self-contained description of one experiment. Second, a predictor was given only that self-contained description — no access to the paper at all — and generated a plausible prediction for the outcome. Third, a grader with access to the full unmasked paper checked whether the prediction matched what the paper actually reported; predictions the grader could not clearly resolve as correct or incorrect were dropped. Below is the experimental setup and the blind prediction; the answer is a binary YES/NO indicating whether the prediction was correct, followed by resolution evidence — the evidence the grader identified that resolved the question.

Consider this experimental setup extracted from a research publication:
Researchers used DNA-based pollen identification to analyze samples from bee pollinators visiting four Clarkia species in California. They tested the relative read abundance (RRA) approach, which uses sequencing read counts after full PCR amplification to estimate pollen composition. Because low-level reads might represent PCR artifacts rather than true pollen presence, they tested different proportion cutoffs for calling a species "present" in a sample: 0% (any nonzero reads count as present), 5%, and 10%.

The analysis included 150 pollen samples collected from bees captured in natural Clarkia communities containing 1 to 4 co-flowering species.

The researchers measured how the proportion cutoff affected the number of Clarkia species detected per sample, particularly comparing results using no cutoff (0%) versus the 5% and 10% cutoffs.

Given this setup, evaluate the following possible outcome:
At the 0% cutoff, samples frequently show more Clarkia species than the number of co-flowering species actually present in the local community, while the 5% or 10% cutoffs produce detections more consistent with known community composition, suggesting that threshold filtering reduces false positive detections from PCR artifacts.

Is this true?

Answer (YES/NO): YES